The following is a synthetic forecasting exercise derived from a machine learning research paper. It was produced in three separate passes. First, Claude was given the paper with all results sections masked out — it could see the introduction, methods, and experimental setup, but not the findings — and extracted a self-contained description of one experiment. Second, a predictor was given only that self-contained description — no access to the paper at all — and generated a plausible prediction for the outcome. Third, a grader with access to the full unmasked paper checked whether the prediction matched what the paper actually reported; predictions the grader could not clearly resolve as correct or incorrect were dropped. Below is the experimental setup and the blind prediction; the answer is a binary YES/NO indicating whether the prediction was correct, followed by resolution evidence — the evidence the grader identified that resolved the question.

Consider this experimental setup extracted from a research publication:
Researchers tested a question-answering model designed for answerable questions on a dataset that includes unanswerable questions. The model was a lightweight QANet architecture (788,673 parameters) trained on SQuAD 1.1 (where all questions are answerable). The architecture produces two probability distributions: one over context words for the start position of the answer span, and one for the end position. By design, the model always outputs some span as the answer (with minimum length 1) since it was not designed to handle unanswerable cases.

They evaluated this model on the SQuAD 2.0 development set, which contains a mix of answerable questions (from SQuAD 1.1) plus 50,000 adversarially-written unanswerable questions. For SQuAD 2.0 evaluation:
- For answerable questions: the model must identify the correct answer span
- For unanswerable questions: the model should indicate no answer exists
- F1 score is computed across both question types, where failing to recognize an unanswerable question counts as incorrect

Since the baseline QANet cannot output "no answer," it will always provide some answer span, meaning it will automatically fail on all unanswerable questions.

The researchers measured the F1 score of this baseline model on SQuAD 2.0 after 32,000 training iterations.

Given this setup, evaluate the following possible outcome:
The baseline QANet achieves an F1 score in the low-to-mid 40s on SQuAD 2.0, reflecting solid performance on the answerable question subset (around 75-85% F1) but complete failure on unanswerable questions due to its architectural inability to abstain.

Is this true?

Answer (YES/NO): NO